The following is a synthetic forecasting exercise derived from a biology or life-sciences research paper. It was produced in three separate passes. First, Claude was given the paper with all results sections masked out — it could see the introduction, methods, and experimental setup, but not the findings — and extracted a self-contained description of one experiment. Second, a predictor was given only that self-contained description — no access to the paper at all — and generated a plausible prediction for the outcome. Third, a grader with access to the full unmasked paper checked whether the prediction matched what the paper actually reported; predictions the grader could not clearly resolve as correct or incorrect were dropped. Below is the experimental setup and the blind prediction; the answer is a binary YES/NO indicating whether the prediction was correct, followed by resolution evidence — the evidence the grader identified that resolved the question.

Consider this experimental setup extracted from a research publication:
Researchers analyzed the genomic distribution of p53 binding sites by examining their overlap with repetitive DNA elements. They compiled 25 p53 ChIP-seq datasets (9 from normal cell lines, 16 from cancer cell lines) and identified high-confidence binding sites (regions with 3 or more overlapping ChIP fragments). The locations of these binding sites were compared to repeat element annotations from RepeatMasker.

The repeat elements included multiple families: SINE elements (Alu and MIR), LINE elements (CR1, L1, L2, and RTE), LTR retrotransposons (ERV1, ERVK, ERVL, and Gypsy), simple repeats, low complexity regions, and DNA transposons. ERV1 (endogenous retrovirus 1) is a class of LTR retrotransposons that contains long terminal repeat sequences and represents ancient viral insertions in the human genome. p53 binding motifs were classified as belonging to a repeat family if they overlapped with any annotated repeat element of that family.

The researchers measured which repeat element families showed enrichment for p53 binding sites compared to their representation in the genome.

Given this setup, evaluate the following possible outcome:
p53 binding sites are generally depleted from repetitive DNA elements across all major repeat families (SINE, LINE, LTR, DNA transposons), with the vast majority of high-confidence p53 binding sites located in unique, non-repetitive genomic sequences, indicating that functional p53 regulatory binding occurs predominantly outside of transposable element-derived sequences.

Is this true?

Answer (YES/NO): NO